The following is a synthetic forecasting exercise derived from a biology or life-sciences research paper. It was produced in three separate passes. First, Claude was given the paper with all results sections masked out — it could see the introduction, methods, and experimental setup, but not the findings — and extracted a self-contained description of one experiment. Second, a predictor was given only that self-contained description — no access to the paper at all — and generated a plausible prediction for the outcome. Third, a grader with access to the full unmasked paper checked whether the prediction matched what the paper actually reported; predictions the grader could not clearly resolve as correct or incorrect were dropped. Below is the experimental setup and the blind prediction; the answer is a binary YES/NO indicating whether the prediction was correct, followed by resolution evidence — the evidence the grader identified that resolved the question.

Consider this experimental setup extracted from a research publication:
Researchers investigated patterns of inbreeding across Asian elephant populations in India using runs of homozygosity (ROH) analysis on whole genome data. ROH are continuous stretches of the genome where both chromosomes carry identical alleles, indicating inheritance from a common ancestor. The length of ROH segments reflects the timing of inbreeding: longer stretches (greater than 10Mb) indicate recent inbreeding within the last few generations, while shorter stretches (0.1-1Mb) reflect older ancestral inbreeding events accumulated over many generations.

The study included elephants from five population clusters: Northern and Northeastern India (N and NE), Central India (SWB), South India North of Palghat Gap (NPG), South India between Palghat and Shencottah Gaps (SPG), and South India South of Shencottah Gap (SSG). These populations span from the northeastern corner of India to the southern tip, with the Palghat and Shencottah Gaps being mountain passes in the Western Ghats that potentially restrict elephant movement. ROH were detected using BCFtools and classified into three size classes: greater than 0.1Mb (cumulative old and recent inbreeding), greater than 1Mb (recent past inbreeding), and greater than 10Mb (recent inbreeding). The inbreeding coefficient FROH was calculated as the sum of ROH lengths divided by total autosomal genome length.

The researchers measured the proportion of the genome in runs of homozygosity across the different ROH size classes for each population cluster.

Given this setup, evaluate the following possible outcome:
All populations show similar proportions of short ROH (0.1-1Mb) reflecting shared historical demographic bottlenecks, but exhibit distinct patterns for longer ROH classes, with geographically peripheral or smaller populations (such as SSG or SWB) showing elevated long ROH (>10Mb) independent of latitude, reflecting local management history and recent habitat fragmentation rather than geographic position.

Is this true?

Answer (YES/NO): NO